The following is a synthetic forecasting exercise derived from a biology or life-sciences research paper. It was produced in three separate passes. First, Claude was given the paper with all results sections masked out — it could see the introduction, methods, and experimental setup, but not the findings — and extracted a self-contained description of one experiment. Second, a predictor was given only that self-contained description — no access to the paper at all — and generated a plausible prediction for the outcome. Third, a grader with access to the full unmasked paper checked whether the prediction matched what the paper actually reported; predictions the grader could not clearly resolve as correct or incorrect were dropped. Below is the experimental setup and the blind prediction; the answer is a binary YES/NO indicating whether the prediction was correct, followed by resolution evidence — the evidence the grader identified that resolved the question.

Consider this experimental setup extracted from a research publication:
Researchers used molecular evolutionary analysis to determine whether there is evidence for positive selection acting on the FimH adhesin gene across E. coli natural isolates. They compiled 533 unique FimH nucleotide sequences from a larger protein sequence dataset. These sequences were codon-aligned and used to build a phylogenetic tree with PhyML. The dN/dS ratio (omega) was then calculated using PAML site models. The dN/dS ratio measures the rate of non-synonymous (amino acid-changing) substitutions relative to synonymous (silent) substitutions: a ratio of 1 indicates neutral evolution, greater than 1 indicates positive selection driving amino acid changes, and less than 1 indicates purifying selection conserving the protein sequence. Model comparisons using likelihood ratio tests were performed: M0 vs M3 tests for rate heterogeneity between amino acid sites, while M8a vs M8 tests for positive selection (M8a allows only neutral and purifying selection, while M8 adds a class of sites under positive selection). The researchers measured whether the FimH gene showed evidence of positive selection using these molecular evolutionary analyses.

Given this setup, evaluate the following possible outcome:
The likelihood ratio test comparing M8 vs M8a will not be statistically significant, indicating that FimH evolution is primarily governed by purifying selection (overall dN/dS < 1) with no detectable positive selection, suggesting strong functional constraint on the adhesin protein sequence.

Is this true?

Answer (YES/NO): NO